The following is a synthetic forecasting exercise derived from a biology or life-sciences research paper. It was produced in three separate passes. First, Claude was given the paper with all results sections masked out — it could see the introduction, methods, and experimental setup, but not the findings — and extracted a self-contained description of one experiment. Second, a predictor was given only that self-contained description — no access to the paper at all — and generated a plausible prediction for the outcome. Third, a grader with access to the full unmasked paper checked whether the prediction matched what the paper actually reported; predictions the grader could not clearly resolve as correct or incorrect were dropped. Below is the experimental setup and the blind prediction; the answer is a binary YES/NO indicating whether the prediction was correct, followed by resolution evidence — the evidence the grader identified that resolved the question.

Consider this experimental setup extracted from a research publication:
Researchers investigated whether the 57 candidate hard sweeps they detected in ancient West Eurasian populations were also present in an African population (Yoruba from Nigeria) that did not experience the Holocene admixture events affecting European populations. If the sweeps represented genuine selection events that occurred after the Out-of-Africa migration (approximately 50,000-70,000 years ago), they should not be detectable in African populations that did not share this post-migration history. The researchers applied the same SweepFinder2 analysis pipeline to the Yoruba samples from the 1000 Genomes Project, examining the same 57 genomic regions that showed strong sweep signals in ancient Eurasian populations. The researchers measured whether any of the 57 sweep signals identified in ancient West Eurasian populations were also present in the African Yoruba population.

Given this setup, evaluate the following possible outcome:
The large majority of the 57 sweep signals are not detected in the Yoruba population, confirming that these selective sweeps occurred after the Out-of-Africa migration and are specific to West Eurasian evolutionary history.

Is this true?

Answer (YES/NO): YES